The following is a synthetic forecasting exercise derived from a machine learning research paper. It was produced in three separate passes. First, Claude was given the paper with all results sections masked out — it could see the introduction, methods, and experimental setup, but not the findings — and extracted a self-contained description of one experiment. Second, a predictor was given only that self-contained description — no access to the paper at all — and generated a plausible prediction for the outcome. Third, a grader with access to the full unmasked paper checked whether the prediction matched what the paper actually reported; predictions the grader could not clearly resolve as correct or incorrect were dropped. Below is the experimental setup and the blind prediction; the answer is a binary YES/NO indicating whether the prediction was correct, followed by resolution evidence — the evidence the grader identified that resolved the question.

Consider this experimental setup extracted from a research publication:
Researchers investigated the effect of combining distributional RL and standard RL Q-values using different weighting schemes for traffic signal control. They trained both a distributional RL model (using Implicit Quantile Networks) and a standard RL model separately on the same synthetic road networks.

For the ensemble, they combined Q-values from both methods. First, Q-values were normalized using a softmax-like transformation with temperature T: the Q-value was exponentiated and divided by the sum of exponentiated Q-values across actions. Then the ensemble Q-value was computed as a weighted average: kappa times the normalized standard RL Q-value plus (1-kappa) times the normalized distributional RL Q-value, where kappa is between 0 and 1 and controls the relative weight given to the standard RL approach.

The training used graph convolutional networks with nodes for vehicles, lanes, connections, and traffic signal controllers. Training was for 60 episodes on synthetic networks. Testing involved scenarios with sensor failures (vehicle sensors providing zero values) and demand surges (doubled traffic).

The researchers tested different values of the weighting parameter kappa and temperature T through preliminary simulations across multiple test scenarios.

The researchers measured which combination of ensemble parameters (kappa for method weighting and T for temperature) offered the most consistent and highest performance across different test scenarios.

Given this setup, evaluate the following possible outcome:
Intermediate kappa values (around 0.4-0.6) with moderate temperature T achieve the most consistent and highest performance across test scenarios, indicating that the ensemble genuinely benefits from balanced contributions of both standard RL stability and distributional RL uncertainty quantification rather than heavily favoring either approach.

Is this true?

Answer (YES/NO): YES